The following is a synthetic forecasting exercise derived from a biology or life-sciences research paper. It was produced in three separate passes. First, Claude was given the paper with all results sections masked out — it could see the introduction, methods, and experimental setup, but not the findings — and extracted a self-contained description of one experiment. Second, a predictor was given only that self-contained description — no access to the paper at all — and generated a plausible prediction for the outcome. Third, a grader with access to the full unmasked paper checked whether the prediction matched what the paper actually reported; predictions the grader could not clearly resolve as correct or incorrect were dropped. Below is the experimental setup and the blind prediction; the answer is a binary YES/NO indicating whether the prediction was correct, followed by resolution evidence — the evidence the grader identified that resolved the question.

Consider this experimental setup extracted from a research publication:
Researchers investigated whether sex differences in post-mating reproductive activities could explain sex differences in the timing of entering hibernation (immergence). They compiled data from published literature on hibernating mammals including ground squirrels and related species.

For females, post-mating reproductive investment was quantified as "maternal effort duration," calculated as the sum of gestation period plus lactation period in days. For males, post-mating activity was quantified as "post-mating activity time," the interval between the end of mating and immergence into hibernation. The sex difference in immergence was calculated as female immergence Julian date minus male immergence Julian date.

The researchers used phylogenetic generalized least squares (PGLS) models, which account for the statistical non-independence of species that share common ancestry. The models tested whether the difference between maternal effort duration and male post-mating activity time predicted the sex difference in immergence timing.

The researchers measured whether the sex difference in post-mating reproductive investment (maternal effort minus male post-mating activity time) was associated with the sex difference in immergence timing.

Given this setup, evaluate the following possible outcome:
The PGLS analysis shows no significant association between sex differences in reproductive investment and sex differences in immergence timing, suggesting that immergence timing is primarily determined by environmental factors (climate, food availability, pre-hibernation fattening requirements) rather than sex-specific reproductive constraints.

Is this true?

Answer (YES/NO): NO